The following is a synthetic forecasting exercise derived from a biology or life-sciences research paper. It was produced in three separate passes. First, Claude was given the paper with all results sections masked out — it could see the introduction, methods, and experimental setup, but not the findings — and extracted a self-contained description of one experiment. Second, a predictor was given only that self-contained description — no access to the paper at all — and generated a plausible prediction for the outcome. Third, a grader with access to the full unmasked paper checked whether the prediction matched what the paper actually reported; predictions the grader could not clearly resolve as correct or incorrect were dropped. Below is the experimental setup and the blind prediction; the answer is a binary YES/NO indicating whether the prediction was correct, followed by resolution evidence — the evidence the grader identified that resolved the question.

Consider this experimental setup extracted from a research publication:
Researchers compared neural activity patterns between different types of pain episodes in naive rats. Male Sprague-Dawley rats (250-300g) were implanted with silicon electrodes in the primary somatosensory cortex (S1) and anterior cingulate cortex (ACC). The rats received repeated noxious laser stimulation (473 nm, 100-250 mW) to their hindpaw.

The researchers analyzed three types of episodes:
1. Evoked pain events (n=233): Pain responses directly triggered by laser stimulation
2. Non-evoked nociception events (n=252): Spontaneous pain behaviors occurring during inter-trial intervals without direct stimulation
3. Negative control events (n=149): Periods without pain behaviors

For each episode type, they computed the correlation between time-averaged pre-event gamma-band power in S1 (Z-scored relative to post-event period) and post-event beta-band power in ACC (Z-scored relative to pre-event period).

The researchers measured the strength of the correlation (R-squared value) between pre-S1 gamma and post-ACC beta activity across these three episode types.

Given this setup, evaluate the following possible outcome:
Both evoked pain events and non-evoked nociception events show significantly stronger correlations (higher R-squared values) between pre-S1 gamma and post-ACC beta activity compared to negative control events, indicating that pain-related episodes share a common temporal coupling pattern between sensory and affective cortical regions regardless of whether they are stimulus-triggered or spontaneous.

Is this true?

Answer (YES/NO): NO